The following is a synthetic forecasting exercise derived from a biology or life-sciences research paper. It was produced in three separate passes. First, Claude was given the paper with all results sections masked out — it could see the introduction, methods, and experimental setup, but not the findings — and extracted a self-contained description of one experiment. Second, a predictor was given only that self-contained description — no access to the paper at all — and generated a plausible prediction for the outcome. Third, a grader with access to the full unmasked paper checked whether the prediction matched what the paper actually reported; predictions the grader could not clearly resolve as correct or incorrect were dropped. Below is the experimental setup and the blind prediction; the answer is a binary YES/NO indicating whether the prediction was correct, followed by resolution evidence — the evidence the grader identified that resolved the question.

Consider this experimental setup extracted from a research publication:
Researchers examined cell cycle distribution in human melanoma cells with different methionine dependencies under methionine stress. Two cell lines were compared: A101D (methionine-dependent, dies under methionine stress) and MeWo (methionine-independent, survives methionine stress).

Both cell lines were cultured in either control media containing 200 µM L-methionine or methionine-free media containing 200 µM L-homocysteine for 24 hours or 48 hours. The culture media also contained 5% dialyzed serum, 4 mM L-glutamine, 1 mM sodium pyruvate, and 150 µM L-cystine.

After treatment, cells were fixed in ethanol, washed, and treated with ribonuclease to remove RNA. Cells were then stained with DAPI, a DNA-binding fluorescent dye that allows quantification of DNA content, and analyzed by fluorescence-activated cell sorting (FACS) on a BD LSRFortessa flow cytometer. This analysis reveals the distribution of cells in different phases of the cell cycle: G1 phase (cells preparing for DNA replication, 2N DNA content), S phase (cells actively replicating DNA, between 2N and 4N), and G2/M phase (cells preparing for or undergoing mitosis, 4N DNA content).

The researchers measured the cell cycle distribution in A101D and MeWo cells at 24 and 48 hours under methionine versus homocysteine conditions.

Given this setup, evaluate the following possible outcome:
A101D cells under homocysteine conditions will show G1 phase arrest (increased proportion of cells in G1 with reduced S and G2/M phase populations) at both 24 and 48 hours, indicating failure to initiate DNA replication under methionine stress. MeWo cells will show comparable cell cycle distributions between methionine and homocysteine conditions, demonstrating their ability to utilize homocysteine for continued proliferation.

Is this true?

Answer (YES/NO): NO